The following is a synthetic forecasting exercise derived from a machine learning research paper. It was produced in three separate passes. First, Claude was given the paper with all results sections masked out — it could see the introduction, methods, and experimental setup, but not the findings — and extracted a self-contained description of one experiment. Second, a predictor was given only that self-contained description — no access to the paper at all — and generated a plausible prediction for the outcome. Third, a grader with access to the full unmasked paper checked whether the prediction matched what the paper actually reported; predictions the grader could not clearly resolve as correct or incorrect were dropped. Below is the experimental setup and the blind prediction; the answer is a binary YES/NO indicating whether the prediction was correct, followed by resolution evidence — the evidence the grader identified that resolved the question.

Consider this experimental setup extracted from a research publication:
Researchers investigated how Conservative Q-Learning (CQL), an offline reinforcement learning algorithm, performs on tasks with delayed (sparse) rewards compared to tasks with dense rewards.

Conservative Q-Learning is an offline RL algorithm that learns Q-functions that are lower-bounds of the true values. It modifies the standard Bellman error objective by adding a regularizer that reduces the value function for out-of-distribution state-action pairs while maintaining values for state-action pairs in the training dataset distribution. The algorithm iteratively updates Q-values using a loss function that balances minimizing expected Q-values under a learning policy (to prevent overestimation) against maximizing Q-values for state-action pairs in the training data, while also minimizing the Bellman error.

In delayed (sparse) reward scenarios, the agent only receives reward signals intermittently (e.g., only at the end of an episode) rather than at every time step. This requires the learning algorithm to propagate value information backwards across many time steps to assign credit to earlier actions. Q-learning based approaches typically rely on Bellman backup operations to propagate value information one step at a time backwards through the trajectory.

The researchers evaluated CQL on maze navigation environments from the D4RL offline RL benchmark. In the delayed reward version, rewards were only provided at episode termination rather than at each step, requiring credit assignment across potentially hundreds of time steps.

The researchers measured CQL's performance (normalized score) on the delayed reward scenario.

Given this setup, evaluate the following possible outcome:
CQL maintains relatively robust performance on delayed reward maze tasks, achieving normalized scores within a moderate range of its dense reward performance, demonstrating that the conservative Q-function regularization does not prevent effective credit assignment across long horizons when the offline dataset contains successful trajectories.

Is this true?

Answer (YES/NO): NO